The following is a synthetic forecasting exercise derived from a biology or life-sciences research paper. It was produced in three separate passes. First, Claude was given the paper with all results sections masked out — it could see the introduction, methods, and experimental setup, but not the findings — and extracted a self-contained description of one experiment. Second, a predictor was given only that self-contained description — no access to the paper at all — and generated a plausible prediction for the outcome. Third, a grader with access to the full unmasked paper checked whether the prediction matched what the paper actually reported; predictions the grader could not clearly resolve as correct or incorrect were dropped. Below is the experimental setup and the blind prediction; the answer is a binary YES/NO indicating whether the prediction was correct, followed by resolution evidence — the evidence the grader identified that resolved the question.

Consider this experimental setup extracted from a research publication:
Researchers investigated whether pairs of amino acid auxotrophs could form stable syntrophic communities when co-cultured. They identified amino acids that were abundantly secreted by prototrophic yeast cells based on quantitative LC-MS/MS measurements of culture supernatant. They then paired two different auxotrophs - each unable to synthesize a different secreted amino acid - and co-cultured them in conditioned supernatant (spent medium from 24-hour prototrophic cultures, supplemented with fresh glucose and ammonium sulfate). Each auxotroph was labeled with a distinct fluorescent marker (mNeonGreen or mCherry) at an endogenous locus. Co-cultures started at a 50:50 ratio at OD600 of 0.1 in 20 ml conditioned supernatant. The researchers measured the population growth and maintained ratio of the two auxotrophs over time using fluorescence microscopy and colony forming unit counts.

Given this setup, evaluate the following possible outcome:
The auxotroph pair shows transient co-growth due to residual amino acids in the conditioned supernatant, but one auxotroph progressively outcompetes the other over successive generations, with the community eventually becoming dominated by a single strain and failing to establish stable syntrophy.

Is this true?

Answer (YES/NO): NO